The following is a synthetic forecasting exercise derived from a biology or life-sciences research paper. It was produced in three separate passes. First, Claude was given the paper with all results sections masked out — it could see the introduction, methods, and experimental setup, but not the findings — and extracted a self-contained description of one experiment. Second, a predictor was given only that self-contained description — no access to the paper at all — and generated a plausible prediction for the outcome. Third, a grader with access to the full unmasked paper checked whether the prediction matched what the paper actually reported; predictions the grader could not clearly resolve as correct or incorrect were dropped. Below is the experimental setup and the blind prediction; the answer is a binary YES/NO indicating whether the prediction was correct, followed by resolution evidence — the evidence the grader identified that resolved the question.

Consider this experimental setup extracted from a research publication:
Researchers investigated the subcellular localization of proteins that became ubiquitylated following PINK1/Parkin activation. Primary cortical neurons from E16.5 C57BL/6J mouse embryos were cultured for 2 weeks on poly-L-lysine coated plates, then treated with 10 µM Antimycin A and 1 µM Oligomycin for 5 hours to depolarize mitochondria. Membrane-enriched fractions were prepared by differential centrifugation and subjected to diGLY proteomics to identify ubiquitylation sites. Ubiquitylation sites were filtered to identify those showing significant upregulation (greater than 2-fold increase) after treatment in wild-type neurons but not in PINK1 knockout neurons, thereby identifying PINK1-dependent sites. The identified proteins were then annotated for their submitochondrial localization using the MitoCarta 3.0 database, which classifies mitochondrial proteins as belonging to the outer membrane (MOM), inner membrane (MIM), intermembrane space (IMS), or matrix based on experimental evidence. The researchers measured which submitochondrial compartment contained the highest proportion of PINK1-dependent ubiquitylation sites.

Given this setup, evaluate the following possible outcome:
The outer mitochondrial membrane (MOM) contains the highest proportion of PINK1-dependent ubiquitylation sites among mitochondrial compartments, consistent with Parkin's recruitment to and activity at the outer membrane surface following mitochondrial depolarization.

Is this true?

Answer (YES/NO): YES